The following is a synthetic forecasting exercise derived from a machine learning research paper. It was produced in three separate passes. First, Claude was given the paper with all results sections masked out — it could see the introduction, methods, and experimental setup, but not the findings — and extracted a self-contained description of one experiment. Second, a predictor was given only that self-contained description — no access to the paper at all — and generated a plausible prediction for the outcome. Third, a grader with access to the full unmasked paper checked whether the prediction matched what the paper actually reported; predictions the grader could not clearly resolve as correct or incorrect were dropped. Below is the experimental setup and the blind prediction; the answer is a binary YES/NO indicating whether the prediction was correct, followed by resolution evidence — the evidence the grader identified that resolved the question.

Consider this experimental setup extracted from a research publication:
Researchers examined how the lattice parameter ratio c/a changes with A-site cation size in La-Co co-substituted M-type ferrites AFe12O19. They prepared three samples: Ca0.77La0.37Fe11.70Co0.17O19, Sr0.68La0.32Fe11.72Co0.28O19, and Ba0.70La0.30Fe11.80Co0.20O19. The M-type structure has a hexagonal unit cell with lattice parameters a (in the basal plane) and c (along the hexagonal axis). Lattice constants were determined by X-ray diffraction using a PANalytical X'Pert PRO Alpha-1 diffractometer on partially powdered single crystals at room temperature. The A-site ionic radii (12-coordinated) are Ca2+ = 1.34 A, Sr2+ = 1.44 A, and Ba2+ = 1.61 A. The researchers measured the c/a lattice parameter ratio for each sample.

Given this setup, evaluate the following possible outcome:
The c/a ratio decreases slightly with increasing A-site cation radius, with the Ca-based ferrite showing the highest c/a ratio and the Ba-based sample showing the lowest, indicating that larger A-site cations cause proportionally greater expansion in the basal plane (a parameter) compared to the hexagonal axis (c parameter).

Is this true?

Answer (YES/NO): NO